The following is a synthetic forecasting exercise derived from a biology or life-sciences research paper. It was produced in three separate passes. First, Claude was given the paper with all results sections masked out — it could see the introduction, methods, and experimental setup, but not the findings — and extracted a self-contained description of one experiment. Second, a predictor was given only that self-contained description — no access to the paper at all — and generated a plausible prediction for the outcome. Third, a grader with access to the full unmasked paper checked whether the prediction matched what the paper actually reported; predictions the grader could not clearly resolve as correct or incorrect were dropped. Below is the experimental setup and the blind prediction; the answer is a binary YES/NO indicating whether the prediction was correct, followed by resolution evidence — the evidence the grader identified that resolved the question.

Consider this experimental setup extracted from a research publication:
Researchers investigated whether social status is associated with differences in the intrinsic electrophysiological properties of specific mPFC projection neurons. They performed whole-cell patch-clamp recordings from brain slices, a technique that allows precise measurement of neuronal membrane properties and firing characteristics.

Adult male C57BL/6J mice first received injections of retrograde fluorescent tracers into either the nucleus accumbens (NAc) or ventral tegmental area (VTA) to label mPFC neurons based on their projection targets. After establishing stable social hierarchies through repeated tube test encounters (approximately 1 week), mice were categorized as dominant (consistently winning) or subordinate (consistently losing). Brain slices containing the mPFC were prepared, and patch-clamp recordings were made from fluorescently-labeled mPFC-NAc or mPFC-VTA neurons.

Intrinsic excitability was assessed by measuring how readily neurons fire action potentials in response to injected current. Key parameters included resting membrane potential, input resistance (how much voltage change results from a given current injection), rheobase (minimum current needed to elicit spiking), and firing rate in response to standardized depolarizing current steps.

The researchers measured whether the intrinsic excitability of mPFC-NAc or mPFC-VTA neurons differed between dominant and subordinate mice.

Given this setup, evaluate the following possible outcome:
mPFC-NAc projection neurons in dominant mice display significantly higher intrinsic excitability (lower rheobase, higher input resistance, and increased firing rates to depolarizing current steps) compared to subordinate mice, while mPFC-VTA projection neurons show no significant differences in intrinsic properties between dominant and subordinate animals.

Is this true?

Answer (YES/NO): NO